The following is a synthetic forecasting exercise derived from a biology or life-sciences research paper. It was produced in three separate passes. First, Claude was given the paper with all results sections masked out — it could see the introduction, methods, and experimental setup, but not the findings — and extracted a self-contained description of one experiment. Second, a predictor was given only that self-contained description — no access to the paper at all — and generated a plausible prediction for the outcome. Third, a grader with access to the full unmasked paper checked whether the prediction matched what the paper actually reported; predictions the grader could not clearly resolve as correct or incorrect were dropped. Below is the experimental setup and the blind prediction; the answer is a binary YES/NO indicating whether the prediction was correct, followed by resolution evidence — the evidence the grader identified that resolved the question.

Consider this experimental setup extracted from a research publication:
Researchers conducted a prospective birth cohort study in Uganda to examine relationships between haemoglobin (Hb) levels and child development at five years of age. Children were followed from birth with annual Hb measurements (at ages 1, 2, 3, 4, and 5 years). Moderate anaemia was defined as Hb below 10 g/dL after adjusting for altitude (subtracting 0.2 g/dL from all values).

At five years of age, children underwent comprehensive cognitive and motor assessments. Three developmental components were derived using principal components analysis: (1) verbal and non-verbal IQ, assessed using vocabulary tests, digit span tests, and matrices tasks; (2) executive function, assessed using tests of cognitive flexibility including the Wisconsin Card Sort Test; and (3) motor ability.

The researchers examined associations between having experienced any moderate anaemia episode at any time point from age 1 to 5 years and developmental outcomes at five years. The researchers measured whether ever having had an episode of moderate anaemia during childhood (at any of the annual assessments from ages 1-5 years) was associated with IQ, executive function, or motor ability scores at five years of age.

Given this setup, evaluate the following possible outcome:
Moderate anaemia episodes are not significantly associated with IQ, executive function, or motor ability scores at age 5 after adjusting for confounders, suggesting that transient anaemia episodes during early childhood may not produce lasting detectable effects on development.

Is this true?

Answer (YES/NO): YES